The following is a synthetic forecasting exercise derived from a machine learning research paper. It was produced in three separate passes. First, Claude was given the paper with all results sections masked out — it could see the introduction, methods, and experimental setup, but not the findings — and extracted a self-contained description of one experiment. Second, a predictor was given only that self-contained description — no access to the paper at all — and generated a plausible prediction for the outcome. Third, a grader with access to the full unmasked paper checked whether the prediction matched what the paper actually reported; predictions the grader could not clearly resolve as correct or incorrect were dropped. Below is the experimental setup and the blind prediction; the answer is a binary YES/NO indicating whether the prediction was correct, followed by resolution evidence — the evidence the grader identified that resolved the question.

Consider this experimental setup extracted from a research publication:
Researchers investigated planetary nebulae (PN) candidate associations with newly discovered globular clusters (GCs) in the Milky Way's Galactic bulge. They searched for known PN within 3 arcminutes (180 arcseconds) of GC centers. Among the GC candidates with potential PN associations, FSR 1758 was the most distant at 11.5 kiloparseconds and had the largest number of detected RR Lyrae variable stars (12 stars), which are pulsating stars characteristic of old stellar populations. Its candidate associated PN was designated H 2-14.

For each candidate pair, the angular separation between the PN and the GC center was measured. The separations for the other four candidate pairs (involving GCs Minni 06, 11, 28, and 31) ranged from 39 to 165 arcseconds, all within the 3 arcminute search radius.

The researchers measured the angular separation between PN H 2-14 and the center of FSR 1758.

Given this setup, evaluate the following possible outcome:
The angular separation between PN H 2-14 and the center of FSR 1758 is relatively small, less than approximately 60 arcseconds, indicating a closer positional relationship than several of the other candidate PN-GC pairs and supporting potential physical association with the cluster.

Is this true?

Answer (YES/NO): NO